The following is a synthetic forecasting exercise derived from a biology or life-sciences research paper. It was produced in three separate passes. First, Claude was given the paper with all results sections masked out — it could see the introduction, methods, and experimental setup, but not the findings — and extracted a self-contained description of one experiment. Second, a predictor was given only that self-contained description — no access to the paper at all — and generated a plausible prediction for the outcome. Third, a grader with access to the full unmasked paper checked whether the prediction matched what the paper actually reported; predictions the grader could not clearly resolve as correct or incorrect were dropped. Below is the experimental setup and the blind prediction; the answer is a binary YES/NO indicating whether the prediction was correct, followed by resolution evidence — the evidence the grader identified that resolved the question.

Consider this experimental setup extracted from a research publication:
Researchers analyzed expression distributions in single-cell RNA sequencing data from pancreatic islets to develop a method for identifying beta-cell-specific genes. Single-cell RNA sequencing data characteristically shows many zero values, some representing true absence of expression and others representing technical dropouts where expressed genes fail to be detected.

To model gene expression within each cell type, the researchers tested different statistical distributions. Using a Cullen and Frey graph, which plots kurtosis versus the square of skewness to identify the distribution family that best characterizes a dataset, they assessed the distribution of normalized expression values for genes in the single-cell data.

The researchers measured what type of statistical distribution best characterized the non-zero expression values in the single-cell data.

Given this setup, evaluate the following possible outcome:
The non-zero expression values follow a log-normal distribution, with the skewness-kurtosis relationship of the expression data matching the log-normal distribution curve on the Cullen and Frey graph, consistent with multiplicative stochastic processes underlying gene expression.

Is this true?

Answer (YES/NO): NO